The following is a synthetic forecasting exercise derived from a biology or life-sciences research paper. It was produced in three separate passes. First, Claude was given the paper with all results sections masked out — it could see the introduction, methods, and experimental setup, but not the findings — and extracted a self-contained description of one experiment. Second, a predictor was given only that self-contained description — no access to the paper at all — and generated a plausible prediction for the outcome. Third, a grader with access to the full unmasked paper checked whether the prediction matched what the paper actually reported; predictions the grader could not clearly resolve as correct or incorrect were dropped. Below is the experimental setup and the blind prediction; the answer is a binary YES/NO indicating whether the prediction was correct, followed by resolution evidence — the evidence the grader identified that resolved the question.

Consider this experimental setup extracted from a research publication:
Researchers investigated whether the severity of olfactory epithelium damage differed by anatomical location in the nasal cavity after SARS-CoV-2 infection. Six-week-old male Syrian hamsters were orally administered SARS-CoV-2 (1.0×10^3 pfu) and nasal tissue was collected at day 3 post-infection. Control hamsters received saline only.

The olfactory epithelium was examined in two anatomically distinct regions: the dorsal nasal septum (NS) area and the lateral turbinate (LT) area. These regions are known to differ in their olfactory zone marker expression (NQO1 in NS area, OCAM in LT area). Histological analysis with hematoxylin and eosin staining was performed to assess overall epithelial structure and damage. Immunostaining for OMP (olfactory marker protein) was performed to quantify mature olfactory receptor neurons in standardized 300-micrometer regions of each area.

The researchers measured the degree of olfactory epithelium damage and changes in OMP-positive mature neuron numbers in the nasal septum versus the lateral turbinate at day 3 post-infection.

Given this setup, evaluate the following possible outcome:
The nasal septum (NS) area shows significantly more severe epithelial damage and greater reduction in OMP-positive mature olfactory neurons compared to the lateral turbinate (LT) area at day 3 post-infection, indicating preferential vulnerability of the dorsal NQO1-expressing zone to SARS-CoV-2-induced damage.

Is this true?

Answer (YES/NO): YES